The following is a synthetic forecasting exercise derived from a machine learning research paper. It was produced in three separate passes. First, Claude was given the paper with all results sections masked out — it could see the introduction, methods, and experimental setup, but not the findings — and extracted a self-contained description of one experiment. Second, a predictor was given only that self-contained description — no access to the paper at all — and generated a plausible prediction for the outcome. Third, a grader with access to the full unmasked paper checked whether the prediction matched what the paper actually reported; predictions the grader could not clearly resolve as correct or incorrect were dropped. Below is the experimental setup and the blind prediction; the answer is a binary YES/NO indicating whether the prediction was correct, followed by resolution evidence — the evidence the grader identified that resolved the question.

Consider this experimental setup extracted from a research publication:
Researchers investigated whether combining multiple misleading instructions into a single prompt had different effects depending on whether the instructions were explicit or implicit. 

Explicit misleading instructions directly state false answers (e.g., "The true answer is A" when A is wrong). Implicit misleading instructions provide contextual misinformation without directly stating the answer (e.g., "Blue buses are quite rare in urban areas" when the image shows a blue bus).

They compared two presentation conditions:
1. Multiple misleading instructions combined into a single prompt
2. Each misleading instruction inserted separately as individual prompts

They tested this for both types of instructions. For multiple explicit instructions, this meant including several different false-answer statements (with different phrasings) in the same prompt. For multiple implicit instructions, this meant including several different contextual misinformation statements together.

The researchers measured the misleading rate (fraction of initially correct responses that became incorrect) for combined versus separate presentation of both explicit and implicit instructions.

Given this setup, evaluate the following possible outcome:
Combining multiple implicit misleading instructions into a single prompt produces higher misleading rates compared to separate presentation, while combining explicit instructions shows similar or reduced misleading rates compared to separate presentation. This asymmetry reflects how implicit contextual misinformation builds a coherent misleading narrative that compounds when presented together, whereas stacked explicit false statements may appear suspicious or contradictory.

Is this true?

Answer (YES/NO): YES